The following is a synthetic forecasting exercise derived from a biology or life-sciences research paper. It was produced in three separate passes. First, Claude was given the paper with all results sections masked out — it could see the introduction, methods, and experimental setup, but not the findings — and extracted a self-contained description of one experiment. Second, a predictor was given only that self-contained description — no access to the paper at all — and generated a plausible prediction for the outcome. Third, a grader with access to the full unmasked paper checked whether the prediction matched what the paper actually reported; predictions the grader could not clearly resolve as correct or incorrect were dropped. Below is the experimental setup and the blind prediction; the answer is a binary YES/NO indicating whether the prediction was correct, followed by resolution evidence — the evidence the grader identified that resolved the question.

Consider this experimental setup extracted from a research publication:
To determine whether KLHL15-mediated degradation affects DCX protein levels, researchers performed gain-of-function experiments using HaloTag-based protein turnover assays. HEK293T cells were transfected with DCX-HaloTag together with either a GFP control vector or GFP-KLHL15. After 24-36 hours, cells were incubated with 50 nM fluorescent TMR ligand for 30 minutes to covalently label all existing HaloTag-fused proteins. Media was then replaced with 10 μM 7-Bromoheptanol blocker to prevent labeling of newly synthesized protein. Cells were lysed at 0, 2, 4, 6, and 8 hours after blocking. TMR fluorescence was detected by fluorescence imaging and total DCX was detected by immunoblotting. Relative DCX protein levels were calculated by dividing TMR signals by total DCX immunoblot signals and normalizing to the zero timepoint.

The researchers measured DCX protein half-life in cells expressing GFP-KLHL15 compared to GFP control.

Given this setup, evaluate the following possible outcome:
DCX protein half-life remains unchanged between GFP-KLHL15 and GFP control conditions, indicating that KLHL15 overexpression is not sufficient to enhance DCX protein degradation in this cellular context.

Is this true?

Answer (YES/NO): NO